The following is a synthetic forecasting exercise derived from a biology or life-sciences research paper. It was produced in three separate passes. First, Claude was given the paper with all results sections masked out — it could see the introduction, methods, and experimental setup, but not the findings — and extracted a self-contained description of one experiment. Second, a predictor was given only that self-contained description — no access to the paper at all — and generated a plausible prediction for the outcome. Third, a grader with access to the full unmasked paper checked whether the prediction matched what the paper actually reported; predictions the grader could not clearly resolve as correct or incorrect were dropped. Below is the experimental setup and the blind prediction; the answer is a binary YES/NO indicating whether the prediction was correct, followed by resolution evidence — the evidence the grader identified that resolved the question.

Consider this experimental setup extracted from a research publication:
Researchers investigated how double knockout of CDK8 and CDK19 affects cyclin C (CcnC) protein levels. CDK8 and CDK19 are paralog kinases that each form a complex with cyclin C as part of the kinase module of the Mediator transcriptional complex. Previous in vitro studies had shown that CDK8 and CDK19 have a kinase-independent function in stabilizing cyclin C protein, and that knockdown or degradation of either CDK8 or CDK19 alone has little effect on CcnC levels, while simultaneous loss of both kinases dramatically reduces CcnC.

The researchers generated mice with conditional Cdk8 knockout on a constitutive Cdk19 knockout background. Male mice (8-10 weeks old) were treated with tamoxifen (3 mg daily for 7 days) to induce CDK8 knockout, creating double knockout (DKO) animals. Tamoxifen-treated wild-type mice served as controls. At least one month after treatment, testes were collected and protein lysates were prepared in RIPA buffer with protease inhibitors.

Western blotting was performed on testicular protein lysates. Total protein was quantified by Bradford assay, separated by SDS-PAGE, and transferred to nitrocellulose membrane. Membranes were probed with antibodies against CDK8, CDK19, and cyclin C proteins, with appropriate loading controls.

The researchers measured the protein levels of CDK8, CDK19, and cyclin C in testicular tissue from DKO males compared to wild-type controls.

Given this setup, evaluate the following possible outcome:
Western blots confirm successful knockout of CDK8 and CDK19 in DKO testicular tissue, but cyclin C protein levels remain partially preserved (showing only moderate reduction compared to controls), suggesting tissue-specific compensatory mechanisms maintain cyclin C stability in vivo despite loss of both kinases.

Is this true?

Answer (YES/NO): NO